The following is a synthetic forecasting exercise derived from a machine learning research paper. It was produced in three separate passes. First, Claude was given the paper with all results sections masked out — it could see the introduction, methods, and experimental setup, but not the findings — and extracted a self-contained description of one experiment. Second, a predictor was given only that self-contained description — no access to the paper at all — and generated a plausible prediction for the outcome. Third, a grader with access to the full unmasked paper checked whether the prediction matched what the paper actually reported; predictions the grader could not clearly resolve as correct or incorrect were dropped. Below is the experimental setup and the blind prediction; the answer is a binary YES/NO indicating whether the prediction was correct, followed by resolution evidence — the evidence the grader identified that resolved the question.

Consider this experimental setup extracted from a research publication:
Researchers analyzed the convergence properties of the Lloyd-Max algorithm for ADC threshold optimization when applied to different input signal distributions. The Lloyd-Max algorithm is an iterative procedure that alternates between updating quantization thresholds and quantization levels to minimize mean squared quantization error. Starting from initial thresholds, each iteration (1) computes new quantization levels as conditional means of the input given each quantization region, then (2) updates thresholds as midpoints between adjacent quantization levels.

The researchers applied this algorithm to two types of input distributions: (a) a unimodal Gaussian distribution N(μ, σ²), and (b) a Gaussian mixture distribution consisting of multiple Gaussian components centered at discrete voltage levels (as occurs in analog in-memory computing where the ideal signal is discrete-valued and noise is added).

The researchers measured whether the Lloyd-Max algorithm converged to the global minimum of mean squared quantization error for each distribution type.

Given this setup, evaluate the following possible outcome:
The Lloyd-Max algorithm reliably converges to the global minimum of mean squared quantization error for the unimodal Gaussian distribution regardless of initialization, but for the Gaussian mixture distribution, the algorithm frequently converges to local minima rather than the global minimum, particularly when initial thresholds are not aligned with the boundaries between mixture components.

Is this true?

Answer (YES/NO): NO